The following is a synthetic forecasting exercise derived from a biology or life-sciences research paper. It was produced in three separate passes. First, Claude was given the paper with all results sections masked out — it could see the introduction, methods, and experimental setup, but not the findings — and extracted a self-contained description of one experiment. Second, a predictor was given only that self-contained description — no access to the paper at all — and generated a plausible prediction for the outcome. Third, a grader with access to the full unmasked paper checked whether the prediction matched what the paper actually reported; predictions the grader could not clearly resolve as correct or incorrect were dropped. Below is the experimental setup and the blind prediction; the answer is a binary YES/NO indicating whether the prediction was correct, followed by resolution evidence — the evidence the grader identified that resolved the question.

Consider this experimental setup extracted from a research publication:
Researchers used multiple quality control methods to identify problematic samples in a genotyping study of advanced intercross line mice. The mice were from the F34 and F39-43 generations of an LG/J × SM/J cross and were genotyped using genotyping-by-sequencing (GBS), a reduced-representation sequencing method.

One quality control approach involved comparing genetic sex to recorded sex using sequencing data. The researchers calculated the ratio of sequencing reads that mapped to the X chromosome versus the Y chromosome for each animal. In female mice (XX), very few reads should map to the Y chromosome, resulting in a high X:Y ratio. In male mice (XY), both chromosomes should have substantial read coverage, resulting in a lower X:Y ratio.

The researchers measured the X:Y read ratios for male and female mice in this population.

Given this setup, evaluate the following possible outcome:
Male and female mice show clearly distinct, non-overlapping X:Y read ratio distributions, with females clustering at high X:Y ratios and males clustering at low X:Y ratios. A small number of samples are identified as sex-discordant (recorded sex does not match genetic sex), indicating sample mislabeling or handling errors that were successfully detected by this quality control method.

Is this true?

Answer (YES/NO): YES